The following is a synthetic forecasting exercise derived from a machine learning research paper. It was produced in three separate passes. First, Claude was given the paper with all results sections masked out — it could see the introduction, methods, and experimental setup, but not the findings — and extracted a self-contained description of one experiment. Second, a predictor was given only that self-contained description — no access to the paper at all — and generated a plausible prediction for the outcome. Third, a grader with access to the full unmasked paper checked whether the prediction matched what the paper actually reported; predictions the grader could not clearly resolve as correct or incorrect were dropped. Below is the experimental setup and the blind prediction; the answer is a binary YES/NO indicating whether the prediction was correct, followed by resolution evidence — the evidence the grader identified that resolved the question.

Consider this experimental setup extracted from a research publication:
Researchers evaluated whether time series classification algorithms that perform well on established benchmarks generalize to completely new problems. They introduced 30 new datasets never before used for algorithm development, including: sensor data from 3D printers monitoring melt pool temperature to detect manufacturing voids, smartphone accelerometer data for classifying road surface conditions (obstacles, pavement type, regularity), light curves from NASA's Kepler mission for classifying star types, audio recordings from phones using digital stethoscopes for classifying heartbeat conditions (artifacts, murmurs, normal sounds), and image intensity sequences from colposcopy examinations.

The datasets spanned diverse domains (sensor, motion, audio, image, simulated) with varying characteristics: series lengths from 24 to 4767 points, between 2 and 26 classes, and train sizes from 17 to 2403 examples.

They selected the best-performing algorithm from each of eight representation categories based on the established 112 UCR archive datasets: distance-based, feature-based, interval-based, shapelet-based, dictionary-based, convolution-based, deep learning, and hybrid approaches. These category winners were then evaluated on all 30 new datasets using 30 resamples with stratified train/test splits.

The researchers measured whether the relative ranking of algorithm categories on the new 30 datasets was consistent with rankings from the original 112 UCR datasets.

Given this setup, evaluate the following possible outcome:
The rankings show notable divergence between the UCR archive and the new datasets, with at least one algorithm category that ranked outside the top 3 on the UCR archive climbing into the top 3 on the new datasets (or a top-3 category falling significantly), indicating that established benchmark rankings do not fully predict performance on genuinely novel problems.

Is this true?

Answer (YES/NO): YES